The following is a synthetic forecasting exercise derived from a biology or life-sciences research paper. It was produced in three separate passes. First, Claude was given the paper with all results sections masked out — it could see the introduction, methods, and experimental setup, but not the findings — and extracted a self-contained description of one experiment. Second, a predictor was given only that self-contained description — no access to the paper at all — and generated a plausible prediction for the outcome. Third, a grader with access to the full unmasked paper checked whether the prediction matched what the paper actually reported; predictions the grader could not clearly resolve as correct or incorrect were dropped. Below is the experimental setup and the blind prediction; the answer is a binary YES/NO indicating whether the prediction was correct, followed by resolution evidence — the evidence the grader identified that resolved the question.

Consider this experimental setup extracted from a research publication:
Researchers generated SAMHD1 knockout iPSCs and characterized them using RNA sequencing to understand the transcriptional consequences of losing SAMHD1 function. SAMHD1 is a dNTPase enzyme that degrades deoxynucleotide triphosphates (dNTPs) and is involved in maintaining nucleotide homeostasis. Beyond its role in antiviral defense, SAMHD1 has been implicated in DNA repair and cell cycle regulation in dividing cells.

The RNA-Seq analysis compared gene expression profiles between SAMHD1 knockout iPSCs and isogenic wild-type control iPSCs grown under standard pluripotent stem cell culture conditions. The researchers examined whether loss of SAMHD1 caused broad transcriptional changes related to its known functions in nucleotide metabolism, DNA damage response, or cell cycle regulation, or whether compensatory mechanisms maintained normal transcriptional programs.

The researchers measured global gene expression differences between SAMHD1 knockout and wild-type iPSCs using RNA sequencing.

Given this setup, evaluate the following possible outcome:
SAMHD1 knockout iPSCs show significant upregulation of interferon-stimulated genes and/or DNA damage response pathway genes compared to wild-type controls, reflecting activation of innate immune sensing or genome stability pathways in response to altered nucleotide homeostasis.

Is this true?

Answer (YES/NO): NO